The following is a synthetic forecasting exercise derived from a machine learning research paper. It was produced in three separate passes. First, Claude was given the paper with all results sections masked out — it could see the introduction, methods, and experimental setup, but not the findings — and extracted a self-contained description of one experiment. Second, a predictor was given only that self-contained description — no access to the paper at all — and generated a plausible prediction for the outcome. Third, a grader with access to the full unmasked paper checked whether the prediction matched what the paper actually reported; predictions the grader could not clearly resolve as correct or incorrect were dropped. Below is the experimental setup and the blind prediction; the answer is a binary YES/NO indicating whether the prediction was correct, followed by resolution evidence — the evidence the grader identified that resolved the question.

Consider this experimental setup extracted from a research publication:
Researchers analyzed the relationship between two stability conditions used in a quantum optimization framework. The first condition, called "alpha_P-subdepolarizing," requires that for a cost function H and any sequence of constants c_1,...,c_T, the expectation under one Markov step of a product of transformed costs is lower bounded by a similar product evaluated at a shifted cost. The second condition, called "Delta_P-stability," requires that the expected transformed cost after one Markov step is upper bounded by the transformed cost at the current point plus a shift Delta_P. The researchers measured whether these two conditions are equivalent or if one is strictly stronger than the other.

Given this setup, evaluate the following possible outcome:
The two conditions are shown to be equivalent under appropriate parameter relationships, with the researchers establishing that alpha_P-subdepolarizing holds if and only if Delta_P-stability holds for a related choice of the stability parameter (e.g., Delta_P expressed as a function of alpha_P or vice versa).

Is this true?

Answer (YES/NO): YES